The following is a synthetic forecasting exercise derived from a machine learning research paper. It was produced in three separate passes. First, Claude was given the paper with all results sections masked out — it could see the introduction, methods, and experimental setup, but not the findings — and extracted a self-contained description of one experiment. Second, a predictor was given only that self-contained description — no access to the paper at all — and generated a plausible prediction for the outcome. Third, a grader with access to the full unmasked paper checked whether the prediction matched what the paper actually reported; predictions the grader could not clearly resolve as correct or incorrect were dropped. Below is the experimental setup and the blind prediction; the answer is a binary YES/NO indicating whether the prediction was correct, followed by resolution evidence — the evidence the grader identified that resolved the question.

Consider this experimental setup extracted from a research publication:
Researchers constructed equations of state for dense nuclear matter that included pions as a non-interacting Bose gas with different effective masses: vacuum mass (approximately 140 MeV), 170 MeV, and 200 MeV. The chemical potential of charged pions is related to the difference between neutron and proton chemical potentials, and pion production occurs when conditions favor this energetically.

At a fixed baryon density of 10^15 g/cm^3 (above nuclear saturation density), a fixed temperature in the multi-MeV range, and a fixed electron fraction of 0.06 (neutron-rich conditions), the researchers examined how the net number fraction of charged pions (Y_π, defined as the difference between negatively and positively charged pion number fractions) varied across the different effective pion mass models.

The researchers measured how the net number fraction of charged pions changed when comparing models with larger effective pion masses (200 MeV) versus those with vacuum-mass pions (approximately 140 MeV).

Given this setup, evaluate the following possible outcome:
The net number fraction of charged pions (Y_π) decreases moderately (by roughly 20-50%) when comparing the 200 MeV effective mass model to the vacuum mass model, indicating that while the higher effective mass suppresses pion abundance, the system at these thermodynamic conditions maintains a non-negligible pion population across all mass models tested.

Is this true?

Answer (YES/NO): NO